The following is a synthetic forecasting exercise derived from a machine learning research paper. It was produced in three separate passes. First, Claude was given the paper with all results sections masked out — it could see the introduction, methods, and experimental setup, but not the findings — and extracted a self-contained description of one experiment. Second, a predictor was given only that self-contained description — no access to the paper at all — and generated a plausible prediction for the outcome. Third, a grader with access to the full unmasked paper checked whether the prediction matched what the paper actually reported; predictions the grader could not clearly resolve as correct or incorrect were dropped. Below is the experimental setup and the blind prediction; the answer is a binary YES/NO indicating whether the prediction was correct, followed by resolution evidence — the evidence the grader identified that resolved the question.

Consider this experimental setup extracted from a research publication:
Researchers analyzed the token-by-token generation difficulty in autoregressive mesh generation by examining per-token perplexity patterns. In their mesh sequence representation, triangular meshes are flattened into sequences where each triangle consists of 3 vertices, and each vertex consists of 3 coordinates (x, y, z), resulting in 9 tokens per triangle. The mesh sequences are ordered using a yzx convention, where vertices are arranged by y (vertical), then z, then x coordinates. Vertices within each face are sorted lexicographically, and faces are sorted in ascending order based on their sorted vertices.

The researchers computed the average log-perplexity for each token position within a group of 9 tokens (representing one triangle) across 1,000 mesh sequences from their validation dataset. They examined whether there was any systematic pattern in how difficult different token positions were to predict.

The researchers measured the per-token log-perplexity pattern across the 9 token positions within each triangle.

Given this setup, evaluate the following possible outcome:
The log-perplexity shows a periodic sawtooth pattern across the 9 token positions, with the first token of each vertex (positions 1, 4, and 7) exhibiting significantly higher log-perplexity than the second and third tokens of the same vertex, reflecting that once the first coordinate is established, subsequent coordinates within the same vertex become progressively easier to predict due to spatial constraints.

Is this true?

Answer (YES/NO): NO